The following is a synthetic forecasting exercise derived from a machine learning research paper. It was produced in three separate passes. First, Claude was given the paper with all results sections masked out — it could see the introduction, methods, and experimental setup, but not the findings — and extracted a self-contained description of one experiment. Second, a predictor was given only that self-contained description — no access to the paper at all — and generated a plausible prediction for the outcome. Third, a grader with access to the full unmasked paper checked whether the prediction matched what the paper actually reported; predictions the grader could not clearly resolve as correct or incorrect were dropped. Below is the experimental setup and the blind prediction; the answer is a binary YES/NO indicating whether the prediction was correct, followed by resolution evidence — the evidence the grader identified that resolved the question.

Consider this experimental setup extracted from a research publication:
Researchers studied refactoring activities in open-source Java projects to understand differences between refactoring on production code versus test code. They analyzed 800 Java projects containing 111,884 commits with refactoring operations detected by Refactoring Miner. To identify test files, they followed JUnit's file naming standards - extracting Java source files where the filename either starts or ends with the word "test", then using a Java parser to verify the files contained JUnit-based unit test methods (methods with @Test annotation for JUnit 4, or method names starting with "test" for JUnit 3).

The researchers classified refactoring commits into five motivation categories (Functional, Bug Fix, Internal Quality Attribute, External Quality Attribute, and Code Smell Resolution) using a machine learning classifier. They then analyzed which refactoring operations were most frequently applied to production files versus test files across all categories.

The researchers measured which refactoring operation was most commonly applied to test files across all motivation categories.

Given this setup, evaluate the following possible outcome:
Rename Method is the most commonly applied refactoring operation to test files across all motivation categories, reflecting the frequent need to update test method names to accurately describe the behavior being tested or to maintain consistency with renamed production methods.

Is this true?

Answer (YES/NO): YES